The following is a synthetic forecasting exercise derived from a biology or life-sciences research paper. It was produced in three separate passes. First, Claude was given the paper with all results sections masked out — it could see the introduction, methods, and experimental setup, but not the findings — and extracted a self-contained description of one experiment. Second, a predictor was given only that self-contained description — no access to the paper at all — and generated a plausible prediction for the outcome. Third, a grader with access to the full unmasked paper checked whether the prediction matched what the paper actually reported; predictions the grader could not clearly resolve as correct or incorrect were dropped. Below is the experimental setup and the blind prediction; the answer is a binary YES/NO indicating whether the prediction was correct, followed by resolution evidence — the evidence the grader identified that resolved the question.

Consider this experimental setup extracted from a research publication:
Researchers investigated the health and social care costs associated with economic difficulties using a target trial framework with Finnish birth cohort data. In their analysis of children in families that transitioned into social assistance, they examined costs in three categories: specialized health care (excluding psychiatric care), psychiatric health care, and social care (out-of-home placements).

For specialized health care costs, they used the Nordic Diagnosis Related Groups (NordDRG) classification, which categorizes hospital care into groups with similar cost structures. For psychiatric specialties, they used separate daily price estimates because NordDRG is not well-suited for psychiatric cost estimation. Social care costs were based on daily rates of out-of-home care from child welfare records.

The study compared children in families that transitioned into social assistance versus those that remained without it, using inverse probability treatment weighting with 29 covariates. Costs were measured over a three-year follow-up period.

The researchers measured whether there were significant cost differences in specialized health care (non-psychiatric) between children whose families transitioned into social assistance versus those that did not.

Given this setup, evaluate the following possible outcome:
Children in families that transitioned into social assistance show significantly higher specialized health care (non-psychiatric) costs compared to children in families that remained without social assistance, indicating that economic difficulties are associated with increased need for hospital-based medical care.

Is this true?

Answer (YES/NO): YES